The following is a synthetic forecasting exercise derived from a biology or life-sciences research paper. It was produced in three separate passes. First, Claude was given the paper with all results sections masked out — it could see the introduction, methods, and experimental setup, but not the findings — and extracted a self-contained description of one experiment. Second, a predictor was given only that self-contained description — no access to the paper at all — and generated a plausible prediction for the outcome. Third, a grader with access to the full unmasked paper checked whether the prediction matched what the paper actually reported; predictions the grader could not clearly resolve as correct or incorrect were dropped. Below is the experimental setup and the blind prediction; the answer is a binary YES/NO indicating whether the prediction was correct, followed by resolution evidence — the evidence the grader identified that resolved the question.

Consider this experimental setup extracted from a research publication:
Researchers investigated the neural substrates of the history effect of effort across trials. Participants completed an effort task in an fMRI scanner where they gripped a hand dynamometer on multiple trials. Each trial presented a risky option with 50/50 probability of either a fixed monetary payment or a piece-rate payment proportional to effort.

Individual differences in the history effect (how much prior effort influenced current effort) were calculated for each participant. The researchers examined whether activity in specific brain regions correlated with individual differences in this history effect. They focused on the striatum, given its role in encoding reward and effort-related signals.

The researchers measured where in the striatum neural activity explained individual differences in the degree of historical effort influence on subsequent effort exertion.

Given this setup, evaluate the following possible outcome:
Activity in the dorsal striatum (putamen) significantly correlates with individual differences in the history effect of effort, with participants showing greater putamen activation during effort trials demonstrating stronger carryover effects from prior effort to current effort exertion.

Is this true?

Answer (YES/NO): NO